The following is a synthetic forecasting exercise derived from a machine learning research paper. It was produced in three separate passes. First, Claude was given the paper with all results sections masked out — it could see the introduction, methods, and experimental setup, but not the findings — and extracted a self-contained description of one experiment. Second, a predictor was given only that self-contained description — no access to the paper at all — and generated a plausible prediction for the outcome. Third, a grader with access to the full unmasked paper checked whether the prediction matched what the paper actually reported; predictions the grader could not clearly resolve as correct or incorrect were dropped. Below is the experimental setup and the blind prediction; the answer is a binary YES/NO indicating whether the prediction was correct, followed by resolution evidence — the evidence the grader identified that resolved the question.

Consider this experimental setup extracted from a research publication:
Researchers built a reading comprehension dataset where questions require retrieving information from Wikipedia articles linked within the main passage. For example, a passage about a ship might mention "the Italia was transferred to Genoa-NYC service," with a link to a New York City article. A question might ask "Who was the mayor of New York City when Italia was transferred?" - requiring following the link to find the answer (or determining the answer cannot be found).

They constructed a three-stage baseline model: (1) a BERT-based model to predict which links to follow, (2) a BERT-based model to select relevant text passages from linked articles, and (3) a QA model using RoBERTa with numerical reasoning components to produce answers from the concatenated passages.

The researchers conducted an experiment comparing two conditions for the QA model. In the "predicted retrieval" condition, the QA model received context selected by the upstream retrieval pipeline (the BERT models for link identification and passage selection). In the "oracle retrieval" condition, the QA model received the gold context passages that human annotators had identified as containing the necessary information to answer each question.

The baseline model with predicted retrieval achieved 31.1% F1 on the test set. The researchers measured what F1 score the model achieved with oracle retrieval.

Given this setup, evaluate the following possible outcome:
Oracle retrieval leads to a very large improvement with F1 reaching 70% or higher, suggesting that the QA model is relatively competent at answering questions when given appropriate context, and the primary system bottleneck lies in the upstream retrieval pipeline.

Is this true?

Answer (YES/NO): YES